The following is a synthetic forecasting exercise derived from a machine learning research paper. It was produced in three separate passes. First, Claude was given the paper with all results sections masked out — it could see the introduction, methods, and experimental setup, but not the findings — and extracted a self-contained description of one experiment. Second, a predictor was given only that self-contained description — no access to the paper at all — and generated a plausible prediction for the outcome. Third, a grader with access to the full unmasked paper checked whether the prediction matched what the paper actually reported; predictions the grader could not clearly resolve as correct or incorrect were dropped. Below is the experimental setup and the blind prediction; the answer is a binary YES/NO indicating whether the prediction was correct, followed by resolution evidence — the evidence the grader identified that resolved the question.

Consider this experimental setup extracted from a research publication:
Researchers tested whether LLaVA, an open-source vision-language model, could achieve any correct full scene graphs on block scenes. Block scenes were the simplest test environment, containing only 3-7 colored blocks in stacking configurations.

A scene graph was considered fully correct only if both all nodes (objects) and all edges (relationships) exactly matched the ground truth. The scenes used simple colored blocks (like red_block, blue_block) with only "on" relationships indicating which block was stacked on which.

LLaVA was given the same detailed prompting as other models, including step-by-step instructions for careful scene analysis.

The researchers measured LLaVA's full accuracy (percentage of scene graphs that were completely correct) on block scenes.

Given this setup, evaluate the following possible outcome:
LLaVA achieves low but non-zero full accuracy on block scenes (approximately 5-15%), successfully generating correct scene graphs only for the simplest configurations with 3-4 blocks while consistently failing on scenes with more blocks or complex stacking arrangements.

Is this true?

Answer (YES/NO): NO